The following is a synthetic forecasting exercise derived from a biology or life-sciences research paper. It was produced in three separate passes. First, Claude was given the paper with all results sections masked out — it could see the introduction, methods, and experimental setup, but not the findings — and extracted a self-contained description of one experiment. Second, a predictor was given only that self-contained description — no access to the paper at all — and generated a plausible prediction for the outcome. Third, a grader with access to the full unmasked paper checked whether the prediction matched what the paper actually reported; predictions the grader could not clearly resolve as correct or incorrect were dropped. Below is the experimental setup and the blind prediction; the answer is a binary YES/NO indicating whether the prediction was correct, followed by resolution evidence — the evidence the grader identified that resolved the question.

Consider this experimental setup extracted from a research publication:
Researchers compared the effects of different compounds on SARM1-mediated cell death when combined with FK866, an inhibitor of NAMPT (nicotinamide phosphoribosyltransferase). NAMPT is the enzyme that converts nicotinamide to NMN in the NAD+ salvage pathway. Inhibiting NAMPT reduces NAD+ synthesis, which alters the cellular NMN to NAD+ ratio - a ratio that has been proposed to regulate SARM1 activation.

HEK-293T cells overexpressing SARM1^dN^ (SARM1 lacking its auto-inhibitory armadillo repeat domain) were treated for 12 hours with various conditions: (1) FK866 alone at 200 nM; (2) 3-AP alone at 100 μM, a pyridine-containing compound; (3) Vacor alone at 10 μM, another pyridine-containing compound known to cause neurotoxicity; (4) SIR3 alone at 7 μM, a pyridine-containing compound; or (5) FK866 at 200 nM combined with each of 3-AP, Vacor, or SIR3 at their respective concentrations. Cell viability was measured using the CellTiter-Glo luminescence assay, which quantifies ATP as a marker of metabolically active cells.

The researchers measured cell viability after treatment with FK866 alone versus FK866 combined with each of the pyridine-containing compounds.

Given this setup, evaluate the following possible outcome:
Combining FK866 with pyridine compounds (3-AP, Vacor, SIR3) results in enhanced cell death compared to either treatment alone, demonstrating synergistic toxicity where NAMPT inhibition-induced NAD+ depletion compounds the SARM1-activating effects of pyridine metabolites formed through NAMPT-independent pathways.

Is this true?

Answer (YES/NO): NO